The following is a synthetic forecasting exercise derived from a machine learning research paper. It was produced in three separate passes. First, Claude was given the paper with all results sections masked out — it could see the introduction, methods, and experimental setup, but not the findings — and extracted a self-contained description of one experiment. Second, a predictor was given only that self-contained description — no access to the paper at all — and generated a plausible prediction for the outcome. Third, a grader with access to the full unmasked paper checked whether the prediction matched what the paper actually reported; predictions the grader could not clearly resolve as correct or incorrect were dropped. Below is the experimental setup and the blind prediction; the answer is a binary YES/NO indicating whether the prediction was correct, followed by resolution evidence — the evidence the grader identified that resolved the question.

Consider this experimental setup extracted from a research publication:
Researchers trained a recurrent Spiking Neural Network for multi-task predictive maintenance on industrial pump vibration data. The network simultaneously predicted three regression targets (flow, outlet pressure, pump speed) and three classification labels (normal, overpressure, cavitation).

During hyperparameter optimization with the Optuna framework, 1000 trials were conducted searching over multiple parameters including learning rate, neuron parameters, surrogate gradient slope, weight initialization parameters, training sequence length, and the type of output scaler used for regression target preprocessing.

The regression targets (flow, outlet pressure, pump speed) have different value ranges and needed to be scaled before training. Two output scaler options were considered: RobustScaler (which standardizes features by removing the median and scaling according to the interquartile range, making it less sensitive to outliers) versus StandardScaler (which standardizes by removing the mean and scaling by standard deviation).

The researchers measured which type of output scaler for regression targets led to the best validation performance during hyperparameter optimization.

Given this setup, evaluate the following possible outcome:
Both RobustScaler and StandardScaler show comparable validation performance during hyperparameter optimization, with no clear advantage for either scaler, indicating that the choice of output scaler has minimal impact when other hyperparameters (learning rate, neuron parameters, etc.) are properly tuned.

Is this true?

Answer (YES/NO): NO